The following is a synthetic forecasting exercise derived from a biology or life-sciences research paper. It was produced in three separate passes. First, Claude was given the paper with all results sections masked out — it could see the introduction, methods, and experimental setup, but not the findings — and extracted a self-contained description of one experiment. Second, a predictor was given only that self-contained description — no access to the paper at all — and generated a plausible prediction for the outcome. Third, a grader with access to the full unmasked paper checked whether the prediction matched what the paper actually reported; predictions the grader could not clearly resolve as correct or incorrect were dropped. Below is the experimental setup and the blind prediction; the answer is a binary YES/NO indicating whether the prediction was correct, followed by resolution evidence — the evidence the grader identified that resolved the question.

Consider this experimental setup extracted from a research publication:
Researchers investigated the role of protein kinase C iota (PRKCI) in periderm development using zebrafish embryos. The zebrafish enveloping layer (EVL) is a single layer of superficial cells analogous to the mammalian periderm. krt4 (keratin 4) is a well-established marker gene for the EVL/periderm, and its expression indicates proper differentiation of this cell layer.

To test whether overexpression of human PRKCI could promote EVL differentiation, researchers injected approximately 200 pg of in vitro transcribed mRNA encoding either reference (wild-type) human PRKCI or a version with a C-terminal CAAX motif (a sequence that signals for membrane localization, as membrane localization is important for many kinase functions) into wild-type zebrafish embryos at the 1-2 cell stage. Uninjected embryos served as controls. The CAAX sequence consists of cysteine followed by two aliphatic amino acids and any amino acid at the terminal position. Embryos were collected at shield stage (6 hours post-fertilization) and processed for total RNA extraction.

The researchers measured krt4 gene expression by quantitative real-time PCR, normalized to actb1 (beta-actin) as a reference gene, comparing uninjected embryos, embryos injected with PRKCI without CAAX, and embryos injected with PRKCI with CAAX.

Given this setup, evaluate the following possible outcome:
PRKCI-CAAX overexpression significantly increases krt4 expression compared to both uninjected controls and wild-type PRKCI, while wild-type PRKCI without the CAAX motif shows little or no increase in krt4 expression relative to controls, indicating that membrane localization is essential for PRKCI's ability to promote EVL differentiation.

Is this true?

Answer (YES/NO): YES